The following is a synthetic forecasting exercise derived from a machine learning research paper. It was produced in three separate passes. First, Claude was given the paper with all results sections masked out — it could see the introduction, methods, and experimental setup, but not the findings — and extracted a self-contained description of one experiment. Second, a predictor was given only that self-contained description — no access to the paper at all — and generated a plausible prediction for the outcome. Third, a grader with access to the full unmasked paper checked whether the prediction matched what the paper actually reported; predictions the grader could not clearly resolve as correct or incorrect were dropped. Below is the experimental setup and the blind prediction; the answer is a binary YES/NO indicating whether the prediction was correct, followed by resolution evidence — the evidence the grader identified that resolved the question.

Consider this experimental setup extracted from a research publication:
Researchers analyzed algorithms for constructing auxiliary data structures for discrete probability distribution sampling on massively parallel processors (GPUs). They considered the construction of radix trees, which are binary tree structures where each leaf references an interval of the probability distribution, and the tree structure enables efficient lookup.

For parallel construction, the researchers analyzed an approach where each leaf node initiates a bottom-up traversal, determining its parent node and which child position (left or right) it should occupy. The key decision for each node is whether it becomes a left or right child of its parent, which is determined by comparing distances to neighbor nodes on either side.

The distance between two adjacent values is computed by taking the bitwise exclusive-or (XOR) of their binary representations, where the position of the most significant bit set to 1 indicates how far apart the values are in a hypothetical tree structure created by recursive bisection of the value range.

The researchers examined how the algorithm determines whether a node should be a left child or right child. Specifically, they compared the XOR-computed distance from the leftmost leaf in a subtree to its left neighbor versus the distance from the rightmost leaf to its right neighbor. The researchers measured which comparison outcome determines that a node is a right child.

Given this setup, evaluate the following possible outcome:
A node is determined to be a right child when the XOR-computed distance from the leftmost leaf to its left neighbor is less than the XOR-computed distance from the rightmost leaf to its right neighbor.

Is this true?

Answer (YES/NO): YES